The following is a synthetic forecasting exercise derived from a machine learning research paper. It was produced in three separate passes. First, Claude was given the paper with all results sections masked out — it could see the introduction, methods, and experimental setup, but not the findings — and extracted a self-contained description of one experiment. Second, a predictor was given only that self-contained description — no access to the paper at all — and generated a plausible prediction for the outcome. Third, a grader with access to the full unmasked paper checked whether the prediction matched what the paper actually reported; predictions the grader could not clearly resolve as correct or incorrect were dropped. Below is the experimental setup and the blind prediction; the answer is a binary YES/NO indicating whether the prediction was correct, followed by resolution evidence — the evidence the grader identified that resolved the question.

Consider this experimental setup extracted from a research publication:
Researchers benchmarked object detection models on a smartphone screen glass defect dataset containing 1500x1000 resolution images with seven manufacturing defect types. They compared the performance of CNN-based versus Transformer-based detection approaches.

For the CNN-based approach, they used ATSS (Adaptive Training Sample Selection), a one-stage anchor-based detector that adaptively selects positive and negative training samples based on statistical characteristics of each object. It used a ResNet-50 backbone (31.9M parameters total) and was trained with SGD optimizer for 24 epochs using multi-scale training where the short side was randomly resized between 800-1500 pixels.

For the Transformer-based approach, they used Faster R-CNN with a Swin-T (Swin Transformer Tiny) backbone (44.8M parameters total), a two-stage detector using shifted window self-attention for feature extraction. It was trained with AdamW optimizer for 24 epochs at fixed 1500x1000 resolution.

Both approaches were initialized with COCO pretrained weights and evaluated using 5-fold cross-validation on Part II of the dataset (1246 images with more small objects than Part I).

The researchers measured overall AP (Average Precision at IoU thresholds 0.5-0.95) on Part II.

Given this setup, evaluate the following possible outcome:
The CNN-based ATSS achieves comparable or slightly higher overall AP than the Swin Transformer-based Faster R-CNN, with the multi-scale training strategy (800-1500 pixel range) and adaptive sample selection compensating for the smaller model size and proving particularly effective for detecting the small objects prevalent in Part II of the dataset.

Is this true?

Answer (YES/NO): NO